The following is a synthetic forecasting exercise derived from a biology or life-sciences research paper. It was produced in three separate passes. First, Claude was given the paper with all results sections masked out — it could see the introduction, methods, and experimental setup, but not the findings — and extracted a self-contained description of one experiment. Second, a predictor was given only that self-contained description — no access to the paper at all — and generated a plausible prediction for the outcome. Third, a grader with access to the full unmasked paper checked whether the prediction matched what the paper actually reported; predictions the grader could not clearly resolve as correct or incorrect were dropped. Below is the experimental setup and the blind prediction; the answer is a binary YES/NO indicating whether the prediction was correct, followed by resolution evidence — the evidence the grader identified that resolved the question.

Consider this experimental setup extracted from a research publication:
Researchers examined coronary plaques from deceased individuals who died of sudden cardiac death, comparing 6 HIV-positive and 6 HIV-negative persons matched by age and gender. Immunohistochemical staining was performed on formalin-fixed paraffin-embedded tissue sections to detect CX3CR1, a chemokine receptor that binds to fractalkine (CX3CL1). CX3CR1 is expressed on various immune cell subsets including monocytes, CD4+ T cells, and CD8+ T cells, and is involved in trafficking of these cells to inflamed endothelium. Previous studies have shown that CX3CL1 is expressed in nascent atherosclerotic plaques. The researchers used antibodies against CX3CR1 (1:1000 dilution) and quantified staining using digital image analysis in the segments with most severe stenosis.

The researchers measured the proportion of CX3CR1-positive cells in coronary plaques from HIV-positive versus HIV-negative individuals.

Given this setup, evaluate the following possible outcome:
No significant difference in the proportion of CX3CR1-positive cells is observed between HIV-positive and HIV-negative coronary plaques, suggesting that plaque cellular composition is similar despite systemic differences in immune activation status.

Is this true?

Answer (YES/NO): NO